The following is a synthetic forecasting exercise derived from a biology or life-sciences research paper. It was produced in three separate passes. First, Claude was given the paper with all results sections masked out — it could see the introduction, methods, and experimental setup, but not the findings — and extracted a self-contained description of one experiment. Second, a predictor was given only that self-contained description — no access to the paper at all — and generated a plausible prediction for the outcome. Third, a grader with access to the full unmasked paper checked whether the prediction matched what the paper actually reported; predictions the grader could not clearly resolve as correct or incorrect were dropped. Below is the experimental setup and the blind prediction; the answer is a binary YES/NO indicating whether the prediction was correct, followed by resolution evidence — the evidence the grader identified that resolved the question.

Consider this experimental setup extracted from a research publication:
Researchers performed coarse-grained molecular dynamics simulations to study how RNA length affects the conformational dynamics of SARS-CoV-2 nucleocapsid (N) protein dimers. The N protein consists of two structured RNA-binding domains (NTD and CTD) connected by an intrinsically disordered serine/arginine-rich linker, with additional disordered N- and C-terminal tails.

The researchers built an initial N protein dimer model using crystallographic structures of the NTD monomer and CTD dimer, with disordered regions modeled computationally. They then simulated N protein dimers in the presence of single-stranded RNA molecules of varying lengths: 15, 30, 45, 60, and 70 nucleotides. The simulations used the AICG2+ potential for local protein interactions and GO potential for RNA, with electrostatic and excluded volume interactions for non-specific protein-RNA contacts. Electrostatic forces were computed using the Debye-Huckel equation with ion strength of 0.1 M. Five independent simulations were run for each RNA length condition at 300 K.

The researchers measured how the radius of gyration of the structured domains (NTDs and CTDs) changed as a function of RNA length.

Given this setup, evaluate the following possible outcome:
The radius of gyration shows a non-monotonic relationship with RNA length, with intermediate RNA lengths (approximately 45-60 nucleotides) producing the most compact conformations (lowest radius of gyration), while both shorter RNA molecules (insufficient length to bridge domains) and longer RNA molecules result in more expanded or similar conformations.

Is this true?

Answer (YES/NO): NO